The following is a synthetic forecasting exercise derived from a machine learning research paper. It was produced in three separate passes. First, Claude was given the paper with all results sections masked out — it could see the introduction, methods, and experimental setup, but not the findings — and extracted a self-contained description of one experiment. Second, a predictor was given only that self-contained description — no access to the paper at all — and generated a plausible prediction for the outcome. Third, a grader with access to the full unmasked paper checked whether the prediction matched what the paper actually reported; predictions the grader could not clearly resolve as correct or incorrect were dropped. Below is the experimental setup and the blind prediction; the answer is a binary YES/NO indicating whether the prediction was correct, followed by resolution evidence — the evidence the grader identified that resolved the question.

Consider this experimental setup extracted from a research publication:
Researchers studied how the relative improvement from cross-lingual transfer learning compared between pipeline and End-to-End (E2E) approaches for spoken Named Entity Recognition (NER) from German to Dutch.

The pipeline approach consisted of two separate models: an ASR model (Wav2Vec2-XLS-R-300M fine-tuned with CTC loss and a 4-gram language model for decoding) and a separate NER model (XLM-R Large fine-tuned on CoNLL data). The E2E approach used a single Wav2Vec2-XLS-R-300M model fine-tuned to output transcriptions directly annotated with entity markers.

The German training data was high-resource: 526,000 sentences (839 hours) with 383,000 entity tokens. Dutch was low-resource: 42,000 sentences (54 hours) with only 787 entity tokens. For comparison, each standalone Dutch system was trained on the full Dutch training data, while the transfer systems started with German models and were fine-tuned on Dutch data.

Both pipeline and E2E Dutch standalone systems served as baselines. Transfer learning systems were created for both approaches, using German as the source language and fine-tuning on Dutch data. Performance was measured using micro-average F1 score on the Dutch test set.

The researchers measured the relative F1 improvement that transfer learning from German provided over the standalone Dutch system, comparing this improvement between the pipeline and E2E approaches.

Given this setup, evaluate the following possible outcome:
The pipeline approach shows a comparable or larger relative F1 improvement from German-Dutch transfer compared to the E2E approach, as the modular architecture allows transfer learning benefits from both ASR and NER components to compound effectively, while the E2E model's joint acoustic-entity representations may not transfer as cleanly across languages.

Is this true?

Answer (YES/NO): NO